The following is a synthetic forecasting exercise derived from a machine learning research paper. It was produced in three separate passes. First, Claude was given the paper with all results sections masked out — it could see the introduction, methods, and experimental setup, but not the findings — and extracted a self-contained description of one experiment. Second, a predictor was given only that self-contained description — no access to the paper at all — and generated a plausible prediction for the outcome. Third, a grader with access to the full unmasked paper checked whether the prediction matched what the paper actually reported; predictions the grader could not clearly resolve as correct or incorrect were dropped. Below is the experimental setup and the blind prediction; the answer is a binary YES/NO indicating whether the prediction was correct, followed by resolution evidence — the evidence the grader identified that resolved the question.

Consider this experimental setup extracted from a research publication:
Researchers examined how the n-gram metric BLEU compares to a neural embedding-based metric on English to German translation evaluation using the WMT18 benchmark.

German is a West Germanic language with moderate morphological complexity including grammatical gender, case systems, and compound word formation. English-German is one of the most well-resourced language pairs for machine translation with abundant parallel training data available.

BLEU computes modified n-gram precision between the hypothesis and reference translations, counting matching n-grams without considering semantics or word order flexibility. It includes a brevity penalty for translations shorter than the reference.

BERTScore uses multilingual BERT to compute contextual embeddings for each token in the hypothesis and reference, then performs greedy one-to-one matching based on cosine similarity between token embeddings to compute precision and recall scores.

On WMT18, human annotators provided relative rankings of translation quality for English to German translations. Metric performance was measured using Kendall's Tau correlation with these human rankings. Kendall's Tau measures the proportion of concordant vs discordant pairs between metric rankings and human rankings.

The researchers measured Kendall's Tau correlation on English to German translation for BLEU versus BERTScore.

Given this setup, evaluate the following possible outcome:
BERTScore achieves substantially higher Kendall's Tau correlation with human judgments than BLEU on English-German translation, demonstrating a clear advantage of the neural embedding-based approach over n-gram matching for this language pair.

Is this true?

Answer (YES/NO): YES